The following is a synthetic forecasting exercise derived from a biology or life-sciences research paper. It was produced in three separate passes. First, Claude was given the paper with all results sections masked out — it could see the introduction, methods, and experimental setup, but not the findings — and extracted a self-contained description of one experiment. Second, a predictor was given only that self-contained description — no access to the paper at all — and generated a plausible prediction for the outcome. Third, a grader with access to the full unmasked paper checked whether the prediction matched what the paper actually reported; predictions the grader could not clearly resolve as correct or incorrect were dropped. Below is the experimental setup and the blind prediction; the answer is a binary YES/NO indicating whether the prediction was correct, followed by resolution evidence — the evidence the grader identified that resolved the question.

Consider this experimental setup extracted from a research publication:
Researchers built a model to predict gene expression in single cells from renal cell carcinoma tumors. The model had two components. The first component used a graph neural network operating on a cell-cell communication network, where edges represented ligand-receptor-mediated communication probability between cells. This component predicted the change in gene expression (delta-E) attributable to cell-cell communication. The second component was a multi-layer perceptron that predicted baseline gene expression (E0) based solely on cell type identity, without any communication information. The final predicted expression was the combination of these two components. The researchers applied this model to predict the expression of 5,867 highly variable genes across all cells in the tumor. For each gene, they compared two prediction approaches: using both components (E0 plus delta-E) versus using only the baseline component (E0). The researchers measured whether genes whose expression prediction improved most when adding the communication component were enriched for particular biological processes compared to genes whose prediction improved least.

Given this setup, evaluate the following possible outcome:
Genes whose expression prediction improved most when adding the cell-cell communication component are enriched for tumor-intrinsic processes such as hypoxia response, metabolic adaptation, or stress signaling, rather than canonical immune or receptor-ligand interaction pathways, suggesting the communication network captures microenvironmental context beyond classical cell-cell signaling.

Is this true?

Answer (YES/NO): NO